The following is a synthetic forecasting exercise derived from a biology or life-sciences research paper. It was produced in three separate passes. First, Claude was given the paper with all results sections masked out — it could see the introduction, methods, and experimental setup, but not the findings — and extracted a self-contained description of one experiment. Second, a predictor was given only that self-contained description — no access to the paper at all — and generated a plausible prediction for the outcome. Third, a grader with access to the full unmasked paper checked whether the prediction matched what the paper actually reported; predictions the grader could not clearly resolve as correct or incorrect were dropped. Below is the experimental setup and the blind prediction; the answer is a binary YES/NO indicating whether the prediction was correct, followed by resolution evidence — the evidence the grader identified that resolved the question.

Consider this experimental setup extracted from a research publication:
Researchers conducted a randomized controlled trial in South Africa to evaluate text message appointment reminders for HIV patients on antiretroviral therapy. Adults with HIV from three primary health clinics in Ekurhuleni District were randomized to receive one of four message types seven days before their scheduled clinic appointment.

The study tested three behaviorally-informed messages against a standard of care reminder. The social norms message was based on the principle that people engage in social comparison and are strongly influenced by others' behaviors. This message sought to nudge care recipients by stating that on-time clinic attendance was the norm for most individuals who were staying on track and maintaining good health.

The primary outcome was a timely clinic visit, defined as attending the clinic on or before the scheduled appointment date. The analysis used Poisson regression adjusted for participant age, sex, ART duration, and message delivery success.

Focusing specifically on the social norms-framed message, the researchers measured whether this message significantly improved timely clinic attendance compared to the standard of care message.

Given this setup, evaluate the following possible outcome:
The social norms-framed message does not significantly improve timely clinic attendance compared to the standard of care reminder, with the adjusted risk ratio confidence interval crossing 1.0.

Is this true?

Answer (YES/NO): YES